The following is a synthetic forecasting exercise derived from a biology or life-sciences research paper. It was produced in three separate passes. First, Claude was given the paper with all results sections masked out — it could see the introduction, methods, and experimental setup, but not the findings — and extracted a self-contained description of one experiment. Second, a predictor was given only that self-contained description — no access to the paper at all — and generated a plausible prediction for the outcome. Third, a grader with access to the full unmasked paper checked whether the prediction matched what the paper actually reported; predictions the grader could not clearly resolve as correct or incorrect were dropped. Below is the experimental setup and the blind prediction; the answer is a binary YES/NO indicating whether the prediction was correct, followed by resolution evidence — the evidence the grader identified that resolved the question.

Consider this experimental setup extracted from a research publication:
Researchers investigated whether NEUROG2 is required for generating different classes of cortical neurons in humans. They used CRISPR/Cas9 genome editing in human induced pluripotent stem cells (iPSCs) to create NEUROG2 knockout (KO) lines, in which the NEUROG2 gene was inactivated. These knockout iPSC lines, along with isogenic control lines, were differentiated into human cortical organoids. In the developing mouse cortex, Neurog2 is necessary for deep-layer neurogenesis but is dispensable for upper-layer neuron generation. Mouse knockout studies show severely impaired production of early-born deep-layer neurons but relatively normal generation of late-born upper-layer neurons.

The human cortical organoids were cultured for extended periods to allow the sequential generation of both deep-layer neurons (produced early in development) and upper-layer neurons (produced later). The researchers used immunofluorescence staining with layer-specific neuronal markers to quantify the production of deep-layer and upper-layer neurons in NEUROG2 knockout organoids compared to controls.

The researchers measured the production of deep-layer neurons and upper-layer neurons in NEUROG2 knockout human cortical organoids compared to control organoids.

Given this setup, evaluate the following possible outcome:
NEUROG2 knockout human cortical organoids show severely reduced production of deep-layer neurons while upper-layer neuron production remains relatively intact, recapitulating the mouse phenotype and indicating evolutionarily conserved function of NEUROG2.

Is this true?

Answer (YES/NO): NO